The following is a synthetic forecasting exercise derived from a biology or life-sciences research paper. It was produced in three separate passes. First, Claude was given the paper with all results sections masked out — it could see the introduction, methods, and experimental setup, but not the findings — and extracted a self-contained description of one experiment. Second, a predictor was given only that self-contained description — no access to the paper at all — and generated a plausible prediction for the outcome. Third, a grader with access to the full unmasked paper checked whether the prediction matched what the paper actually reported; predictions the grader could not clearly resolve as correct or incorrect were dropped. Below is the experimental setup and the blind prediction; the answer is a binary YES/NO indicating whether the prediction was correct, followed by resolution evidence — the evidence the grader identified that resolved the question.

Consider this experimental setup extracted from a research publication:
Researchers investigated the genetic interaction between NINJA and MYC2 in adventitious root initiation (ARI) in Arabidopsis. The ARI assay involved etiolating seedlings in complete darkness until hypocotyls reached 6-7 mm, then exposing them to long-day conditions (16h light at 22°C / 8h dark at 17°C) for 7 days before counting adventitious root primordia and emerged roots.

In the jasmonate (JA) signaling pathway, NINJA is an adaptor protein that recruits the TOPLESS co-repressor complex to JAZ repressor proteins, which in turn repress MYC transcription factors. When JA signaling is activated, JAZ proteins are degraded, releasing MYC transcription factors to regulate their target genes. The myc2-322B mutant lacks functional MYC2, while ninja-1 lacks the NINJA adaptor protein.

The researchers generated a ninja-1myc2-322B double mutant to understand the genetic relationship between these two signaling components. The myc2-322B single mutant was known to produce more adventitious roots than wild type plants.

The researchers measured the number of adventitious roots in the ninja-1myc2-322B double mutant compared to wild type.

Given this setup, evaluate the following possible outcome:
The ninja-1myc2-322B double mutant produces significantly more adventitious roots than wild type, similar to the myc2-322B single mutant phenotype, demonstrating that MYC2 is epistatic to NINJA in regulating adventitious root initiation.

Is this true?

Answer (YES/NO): NO